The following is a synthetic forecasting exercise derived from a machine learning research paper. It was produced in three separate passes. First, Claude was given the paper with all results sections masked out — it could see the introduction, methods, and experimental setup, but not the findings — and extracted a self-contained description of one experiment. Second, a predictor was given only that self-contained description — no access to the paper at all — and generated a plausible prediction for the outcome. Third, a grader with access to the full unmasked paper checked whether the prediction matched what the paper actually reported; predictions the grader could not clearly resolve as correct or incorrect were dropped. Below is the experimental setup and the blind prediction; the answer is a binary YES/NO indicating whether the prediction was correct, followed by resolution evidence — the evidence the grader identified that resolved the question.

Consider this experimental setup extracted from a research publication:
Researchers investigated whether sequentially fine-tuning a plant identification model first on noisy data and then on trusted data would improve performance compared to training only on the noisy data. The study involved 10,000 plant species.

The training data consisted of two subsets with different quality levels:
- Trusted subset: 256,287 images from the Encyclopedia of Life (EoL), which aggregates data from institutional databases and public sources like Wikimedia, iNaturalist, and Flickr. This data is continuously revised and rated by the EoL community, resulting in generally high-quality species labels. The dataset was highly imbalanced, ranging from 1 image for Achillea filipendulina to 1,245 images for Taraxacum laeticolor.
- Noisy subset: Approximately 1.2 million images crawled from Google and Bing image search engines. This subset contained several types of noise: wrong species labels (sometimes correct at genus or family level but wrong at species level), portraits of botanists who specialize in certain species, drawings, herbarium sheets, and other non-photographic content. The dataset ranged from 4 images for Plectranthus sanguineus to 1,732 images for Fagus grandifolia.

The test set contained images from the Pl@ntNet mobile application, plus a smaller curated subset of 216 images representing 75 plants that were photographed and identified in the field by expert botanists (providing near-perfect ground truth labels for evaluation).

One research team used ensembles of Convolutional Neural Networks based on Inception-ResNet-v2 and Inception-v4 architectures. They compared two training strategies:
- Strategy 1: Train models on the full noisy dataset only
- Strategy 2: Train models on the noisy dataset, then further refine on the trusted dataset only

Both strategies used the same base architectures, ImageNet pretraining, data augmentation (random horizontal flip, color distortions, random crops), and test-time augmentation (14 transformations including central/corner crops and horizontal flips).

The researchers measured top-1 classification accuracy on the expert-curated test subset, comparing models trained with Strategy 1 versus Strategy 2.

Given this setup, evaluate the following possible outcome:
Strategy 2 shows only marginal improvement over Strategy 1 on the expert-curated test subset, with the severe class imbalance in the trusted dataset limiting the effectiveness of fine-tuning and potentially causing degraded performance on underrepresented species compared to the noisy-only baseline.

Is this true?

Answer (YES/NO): NO